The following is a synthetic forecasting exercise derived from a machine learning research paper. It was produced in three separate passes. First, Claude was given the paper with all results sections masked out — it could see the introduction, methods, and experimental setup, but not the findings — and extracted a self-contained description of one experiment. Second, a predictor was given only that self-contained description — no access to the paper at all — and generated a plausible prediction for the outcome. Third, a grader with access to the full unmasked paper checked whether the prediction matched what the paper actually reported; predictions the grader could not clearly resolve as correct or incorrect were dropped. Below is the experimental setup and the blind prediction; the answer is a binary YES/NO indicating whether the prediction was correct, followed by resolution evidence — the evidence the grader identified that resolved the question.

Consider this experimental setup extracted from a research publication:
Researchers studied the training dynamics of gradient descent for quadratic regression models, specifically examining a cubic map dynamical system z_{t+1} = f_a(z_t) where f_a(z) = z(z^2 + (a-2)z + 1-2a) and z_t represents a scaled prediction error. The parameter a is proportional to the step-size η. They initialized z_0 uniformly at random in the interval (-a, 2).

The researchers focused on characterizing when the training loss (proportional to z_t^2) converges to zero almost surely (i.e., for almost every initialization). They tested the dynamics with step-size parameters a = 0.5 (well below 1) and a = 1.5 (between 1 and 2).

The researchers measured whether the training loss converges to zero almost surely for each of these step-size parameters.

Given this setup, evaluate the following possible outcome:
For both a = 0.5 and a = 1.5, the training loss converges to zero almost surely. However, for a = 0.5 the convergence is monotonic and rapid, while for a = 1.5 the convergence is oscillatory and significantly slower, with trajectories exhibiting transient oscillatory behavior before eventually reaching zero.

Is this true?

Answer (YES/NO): NO